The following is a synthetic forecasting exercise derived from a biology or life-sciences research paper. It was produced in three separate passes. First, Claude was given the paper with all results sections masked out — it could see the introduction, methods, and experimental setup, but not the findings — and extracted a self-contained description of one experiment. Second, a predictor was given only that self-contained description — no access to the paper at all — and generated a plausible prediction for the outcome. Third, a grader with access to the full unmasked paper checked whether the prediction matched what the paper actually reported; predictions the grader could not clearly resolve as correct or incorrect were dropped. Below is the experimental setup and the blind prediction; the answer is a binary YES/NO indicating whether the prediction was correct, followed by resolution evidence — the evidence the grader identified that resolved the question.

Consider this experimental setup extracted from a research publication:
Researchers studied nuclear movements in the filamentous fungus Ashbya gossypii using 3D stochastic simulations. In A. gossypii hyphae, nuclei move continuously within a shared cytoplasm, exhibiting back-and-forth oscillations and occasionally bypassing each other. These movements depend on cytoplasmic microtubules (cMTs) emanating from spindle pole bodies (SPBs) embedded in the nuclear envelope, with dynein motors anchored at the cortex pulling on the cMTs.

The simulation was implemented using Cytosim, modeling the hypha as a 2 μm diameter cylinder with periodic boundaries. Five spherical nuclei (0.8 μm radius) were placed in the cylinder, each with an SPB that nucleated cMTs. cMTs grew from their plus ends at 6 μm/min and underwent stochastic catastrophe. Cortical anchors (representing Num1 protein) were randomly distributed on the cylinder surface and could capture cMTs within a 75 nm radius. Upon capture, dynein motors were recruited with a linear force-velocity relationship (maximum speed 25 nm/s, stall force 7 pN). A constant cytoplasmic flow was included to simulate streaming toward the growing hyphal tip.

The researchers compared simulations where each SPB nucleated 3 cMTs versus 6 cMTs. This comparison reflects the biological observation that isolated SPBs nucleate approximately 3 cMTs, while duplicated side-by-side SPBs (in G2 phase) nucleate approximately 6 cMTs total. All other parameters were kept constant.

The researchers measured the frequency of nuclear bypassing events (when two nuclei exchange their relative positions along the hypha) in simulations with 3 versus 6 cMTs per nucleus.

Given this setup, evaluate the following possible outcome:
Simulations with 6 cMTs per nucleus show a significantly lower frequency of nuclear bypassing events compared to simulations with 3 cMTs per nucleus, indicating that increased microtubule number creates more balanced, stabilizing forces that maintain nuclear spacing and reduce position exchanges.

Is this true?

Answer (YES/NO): NO